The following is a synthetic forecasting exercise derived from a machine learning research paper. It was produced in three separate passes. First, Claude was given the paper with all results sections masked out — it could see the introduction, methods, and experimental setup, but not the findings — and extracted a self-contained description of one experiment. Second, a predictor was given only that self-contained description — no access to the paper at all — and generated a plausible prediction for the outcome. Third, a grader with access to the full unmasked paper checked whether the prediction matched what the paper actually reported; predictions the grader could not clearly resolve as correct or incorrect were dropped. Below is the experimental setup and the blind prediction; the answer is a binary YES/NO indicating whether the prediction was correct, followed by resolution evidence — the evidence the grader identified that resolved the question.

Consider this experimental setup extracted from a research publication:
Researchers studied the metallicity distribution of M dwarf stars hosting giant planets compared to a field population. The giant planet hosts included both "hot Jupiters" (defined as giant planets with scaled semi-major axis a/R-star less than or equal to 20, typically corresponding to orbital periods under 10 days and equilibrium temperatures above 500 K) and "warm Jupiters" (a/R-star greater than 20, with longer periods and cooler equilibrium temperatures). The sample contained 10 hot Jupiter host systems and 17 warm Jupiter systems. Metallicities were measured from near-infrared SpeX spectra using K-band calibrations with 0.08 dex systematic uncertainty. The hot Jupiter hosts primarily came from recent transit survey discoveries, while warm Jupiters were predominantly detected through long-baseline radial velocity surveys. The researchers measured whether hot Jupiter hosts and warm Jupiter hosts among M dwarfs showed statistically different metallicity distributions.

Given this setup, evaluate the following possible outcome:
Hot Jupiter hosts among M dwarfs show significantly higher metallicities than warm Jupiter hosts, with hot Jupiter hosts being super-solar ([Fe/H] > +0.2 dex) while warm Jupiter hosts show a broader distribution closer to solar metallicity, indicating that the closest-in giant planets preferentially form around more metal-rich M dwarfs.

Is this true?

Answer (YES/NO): NO